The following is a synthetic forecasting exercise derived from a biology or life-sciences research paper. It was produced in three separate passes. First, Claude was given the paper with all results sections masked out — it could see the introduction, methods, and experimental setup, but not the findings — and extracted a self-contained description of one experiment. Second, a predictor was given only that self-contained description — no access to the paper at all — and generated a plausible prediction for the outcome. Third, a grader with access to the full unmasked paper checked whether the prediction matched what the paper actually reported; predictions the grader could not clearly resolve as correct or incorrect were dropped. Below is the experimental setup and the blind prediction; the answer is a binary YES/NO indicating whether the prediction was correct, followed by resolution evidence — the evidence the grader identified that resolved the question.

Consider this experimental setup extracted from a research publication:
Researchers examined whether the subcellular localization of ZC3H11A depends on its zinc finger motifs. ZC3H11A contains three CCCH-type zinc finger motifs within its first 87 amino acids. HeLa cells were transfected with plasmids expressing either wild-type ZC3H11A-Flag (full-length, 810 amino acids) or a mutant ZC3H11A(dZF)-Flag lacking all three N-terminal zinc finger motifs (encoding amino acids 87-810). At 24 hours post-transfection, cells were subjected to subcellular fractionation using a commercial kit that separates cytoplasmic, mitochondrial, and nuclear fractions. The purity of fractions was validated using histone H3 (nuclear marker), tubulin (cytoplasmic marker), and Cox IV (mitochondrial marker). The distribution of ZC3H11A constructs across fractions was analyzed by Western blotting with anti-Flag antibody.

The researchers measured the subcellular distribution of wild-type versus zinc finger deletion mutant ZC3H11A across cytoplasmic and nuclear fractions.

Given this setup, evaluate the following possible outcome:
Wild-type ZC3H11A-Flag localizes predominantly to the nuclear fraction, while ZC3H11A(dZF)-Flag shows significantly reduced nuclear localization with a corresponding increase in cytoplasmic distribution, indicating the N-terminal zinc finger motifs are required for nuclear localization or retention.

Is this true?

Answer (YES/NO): NO